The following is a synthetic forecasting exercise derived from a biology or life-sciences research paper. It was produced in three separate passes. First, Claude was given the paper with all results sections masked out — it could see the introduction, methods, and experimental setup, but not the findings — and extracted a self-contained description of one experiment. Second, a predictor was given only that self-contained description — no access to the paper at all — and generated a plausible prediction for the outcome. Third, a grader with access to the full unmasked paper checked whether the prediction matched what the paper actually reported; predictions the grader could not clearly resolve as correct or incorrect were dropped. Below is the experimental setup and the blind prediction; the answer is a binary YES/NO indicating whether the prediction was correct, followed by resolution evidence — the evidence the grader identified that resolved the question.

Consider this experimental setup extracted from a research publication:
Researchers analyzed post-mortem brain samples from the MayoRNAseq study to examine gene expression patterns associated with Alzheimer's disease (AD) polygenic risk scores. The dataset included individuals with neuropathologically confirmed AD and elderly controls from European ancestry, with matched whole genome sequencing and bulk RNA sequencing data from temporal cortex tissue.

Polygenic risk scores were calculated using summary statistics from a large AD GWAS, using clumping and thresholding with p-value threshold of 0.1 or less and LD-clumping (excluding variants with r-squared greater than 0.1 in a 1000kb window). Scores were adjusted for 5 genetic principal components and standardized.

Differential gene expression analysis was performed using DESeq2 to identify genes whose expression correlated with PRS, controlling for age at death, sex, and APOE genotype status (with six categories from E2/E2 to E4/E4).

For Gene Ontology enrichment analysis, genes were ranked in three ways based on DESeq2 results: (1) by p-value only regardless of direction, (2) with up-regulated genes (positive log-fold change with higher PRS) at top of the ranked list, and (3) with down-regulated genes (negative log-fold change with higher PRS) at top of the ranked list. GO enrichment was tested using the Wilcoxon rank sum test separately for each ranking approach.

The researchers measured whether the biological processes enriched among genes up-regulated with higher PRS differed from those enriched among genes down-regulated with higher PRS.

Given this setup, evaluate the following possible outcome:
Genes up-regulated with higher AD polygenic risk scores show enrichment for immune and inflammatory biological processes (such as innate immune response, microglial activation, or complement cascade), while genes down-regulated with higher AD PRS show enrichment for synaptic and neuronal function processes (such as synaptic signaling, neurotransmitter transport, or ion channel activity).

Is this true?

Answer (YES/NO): YES